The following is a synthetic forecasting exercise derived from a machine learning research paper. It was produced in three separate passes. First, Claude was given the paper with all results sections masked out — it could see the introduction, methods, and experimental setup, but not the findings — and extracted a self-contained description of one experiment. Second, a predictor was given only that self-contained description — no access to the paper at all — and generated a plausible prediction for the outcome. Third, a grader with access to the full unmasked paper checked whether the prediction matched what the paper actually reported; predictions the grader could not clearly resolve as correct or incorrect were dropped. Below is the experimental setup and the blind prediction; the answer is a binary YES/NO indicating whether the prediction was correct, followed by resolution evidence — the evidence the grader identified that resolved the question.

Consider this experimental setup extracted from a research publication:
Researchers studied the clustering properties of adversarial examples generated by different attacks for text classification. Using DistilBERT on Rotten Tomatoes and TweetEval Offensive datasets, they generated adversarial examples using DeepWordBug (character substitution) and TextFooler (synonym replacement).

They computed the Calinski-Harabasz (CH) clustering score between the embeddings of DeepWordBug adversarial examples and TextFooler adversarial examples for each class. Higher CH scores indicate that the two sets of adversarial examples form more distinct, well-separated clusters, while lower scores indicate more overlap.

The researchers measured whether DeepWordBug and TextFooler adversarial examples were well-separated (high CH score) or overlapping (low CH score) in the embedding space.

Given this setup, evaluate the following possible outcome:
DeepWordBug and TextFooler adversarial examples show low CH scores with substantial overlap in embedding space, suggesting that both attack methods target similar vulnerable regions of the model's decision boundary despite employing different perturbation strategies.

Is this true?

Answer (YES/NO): NO